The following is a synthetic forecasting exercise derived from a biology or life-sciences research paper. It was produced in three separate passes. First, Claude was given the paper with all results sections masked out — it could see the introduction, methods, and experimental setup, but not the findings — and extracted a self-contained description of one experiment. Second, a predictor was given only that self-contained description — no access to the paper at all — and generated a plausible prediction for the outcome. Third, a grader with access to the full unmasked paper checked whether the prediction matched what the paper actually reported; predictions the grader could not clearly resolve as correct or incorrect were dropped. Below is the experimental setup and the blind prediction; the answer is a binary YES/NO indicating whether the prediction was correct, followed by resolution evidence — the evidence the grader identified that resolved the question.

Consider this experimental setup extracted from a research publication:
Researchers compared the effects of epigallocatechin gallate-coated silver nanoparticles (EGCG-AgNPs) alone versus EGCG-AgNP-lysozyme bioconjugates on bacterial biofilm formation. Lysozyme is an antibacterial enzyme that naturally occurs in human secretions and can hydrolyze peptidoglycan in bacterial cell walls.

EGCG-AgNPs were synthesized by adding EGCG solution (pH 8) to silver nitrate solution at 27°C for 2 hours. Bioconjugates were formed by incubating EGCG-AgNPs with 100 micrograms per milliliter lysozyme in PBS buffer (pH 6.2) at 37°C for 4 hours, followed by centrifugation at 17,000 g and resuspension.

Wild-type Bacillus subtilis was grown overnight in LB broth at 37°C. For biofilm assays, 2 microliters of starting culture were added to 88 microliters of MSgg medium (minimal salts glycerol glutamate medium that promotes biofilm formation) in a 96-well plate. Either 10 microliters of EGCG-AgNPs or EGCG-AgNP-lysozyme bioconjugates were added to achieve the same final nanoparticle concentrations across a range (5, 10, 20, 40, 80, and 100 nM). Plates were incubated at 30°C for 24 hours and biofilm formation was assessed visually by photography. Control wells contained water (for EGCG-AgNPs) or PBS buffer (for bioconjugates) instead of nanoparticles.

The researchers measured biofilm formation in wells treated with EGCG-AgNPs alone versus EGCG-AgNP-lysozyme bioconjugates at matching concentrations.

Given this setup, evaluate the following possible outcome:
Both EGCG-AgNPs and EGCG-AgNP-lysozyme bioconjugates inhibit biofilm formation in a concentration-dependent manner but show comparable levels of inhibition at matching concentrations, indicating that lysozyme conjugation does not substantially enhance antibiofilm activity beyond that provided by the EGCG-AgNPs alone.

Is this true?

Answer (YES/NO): NO